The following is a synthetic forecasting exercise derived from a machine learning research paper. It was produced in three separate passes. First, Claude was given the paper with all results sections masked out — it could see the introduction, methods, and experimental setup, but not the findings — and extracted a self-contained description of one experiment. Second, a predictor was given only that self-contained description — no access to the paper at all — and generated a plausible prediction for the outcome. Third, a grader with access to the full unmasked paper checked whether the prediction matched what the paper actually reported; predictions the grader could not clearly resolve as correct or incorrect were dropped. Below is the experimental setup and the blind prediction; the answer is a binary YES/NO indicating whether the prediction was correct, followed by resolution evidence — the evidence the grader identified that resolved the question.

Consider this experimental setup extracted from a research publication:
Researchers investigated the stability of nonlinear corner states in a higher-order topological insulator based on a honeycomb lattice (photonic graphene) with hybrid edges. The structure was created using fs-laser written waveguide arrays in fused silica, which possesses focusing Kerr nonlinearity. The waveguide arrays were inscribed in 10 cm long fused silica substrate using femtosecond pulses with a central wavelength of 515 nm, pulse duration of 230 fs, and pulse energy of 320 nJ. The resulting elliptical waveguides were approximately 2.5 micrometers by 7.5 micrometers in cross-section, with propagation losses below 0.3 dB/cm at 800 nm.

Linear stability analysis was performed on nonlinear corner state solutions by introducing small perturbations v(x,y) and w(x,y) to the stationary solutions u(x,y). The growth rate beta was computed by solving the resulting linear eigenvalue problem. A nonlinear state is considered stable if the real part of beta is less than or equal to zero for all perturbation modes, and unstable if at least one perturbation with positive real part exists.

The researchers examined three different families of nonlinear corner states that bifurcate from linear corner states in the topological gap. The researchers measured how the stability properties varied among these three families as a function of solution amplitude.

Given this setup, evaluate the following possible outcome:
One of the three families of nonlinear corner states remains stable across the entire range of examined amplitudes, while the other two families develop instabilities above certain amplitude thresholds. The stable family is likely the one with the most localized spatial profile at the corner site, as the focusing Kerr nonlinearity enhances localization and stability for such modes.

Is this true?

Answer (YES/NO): NO